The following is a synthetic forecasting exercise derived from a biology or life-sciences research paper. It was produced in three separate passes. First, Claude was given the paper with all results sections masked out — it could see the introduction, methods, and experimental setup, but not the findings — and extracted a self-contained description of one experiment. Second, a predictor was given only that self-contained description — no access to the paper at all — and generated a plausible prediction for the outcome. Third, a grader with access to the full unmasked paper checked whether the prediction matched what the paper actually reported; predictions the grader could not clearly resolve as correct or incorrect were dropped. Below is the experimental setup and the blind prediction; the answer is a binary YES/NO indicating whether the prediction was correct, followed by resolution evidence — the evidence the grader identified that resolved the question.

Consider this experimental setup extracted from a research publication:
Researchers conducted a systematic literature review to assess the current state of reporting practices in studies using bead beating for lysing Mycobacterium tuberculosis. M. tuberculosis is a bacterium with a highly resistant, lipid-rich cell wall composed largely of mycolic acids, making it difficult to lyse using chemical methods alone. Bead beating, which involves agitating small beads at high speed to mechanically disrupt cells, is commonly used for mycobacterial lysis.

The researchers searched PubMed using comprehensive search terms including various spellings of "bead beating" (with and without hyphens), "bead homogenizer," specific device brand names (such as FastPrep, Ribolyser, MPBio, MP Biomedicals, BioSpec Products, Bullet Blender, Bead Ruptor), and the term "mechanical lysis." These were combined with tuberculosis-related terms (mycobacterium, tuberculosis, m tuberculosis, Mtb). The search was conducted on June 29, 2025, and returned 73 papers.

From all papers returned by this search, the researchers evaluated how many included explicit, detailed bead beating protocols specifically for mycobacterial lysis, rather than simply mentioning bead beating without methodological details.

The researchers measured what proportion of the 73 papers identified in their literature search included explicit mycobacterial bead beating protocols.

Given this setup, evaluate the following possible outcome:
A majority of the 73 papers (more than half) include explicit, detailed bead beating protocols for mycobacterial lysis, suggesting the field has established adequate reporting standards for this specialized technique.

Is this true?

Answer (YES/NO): YES